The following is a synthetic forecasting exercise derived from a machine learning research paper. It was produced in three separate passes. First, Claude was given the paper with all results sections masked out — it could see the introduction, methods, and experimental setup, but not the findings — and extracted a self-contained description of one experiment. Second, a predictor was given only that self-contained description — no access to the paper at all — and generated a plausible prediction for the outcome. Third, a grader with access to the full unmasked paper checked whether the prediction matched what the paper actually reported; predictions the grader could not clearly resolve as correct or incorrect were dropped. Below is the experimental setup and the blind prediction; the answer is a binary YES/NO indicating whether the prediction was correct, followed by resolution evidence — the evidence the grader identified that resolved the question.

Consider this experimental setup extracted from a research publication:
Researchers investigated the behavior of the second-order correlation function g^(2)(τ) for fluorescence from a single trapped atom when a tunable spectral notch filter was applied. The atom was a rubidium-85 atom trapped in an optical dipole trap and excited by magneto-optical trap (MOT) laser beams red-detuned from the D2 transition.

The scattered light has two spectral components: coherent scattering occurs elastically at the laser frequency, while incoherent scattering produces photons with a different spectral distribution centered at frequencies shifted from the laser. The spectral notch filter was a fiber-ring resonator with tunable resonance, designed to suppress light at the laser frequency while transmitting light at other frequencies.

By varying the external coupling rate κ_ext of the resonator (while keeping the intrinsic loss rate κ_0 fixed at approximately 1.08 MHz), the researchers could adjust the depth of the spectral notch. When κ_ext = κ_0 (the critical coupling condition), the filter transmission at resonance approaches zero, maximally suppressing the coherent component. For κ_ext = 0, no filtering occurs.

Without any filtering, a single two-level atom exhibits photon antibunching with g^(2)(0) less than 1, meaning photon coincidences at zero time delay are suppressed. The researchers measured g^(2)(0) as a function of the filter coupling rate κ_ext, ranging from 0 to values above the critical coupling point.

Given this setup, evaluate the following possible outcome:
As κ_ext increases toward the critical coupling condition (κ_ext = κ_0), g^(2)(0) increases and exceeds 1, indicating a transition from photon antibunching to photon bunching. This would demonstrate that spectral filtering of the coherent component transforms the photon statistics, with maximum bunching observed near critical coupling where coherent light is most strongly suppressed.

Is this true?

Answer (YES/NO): YES